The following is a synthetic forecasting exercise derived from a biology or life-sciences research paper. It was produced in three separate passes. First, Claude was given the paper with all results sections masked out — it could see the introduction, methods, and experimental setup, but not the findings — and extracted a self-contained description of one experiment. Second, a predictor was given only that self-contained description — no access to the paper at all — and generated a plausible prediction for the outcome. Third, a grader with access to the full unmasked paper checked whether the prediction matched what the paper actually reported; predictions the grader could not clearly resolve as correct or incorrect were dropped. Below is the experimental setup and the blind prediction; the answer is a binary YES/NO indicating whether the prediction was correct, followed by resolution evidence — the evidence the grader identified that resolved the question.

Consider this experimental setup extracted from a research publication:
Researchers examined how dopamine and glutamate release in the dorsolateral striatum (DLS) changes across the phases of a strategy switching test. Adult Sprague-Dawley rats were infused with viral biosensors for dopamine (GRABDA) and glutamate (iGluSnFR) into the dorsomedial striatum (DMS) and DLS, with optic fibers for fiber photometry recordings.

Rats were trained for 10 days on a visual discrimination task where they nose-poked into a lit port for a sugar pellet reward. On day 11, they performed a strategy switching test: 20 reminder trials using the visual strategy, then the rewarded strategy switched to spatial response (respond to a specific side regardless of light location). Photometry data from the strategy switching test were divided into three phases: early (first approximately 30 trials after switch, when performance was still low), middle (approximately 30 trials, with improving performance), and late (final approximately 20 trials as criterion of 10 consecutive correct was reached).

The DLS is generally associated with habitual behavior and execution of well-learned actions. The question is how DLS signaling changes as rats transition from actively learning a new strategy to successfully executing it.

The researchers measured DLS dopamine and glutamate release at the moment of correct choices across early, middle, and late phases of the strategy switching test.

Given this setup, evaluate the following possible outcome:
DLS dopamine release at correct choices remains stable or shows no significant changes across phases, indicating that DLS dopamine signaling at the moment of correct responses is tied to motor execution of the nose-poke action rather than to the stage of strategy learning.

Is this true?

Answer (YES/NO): NO